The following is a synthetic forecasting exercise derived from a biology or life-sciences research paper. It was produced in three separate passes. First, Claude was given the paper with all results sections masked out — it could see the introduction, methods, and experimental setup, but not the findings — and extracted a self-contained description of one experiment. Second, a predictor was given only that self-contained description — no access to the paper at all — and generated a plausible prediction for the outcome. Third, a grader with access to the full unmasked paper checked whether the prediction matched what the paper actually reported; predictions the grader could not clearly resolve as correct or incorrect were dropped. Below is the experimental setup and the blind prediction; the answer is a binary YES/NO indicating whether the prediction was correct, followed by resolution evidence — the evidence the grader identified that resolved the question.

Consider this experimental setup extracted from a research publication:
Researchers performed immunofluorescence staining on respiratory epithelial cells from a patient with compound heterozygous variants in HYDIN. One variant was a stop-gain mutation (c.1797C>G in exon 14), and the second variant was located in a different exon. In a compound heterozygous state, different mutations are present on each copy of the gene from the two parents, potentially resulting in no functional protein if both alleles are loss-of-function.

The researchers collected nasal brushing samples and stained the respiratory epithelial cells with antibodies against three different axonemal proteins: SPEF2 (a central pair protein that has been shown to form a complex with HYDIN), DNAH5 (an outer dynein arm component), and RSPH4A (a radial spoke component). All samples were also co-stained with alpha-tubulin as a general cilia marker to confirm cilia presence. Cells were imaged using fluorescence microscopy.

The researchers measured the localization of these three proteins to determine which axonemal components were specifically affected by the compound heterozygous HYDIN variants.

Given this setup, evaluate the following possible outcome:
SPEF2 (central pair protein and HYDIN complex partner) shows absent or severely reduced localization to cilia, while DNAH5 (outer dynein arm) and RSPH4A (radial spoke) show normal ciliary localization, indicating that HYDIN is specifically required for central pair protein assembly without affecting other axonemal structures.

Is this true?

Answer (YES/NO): YES